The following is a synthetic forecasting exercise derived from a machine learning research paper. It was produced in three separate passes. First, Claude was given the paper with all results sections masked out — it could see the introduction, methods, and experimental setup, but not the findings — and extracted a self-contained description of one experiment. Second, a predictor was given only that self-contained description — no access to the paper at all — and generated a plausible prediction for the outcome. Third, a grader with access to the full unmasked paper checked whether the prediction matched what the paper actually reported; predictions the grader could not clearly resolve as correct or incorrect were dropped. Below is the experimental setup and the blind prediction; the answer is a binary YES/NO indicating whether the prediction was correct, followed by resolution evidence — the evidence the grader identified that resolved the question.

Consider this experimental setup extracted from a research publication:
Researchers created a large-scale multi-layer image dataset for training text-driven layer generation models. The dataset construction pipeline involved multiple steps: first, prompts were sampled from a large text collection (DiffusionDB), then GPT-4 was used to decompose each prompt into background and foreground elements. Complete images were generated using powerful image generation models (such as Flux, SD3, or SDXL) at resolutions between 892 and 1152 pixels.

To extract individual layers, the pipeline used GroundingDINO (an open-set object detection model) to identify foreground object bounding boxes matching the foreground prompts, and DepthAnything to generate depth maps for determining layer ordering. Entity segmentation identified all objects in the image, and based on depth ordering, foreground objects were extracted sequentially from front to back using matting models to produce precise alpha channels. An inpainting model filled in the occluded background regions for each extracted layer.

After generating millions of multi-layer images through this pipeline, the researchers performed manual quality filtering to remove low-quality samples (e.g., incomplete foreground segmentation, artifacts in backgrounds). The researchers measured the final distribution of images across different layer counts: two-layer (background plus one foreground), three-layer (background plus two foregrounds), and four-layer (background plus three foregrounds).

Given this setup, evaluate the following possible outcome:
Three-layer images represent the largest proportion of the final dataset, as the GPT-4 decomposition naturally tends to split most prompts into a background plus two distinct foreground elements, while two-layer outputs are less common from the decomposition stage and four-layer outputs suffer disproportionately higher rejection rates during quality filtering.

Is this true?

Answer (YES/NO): NO